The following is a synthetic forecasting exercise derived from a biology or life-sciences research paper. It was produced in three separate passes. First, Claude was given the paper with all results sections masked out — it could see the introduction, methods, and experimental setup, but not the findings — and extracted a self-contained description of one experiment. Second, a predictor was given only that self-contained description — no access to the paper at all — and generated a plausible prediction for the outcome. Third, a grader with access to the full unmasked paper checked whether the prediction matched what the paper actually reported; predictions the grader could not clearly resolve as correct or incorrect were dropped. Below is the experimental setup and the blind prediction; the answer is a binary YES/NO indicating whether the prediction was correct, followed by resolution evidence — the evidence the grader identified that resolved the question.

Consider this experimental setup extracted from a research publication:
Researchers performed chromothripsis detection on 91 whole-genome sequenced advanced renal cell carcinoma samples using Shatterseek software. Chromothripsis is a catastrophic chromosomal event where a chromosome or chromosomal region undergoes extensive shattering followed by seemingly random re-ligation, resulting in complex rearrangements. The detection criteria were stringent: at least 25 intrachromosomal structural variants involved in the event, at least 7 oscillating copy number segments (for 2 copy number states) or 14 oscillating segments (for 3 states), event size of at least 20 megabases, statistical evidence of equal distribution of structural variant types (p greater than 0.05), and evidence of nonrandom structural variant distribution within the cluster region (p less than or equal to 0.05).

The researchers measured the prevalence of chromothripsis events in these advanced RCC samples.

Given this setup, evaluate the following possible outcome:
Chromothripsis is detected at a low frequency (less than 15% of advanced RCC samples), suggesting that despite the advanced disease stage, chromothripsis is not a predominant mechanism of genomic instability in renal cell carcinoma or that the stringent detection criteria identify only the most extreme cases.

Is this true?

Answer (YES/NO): YES